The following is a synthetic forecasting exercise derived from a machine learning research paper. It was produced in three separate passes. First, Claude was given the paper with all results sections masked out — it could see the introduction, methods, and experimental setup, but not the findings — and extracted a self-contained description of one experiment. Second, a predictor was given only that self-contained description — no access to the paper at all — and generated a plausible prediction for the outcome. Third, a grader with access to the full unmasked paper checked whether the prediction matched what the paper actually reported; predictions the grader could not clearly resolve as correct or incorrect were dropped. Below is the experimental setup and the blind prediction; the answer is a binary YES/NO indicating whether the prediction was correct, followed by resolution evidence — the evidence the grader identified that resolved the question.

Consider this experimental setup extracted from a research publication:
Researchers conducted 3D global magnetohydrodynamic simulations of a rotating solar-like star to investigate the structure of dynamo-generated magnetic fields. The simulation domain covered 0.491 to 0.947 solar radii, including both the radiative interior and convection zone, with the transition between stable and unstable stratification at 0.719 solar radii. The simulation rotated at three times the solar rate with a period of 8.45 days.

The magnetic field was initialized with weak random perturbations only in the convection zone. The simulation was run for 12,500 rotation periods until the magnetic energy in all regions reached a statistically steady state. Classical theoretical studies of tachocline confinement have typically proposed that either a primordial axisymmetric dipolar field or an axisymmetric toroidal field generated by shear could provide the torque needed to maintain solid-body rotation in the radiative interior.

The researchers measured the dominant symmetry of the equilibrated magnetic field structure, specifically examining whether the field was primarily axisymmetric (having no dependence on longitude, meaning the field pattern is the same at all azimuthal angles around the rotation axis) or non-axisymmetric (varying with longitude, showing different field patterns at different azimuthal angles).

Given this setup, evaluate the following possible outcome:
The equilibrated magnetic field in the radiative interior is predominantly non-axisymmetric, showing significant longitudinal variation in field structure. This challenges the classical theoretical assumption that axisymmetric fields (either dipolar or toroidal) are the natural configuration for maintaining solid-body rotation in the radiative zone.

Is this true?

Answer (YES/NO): YES